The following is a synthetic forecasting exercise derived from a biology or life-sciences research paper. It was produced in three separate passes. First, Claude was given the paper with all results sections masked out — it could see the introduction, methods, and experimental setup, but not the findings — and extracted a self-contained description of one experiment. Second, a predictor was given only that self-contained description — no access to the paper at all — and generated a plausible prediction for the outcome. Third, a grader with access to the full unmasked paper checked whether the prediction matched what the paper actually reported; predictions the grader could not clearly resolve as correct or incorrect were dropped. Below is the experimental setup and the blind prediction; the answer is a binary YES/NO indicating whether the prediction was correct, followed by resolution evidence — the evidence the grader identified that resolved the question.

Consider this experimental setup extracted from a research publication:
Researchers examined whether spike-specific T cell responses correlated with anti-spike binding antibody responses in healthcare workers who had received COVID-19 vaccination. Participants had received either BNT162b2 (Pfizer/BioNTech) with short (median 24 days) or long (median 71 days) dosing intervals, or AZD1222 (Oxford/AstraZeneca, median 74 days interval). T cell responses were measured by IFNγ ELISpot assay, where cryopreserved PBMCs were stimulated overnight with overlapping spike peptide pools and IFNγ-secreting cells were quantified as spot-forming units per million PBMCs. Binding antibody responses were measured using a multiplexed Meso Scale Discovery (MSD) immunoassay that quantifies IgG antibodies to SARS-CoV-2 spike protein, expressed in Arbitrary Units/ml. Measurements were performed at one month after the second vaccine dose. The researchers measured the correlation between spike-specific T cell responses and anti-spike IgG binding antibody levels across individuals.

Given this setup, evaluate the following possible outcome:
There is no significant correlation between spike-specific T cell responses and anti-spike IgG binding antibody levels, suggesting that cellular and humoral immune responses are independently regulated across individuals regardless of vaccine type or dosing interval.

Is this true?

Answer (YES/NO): NO